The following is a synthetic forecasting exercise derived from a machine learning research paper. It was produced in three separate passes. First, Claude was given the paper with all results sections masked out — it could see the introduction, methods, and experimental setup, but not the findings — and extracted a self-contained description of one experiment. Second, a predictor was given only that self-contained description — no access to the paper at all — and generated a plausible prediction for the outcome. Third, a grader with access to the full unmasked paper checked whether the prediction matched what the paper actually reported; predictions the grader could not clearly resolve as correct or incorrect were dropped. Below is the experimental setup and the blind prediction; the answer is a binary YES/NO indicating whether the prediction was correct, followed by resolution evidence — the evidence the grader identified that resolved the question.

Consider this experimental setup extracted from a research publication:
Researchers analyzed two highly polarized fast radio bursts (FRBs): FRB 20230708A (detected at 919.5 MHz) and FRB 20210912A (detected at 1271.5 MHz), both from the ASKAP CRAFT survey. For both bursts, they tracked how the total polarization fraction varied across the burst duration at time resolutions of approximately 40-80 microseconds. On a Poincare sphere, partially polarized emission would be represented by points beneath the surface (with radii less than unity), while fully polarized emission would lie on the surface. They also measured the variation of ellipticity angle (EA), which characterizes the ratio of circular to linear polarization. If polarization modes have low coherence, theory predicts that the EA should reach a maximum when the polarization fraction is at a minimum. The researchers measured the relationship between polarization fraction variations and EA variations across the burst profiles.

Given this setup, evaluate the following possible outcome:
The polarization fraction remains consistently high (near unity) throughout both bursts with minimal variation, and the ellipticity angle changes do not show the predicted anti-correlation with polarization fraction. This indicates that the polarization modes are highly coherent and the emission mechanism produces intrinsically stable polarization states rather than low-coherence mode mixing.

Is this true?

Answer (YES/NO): YES